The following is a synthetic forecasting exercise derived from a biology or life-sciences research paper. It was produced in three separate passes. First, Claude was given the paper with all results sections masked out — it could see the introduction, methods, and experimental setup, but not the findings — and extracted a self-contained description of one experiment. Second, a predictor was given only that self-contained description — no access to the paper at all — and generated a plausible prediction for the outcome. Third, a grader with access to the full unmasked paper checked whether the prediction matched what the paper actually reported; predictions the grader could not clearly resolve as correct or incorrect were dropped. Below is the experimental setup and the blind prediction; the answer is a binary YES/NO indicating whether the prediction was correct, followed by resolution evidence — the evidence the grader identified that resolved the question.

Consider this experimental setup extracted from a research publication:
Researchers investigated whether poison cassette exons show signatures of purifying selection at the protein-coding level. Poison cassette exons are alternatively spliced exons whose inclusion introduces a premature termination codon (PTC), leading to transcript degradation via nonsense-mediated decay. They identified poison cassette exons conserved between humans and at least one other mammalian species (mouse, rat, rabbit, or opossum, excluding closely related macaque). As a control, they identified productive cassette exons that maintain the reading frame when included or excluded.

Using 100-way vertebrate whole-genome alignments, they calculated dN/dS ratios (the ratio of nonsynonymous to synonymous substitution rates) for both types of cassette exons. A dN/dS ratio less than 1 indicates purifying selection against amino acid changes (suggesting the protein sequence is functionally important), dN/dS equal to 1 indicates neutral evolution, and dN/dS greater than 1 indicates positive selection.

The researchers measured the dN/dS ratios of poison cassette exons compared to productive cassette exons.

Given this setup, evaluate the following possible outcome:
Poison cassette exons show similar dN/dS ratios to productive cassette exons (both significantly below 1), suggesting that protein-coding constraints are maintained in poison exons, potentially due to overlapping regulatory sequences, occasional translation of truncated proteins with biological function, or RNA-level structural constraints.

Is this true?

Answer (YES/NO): NO